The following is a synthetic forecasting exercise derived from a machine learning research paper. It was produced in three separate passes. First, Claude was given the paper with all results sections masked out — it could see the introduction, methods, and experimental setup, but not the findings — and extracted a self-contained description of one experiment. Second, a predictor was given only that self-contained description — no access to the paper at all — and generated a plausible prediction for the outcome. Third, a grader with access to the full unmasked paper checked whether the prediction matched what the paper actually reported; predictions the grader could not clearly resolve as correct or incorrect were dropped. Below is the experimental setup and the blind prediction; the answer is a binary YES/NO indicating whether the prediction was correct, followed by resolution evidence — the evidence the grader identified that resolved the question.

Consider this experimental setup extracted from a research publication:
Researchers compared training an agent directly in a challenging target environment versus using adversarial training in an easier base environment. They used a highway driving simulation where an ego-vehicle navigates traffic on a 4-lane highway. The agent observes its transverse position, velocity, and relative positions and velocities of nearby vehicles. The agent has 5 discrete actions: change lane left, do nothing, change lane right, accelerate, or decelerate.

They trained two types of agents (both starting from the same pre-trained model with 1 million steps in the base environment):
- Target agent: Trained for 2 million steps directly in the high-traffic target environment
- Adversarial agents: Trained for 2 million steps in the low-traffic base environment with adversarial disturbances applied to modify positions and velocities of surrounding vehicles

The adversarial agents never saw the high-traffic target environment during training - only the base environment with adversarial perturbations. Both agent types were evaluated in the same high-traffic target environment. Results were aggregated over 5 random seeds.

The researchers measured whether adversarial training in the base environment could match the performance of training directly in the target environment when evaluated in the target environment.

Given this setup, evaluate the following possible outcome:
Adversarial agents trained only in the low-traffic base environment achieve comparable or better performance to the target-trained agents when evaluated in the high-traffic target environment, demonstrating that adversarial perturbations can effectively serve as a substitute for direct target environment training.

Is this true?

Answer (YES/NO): YES